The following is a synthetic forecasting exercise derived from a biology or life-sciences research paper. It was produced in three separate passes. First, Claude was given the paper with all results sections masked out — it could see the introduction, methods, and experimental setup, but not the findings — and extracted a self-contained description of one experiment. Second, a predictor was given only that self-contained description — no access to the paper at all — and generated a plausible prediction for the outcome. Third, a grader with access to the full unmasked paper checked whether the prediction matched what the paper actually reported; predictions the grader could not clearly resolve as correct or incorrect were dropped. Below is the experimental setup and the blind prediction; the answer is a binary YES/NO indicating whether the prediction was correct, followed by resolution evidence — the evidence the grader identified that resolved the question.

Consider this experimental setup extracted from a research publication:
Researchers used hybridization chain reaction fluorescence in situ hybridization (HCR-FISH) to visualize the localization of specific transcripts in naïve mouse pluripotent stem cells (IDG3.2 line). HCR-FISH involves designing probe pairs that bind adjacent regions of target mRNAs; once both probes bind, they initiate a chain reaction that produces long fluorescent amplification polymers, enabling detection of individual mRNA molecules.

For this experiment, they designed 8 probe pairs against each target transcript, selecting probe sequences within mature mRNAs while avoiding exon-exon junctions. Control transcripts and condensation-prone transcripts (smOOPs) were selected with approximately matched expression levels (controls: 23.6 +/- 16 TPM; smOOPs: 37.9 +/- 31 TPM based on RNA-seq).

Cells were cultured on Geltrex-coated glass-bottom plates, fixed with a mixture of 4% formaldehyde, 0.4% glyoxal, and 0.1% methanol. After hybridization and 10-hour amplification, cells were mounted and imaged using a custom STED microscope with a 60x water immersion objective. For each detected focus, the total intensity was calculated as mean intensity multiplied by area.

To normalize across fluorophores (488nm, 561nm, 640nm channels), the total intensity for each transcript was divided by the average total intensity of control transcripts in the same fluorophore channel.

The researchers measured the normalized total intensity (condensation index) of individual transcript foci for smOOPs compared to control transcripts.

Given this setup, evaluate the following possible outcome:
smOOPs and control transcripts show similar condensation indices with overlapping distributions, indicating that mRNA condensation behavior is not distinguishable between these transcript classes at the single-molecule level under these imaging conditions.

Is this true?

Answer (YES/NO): NO